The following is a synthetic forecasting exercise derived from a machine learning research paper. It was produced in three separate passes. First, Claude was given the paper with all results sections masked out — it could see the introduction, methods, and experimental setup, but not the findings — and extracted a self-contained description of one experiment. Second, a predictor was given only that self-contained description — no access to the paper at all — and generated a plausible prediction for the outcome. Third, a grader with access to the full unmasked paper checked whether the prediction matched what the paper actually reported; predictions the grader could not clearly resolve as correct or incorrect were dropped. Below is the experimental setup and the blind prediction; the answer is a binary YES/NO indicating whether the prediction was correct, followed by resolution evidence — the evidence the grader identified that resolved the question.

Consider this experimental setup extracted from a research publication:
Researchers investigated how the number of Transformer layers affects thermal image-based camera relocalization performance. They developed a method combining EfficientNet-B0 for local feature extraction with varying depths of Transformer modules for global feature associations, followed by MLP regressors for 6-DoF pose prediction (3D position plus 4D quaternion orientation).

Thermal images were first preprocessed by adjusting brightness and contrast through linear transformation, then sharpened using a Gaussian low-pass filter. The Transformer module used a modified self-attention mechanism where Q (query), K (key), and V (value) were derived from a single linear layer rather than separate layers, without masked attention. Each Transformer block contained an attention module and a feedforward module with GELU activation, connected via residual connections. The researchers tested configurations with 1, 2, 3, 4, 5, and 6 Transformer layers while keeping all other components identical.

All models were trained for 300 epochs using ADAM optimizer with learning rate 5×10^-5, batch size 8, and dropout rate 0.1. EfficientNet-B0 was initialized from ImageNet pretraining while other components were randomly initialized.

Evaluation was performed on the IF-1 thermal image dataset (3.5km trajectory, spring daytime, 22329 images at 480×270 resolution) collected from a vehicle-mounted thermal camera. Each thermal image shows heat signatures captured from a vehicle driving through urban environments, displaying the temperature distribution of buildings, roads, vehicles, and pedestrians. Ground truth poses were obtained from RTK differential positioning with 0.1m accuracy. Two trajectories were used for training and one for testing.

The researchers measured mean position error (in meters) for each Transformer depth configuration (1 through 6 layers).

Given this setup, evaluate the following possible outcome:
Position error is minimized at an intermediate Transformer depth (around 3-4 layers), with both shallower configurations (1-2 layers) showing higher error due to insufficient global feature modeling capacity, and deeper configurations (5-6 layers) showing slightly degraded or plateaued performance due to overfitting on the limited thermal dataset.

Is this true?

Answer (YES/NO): NO